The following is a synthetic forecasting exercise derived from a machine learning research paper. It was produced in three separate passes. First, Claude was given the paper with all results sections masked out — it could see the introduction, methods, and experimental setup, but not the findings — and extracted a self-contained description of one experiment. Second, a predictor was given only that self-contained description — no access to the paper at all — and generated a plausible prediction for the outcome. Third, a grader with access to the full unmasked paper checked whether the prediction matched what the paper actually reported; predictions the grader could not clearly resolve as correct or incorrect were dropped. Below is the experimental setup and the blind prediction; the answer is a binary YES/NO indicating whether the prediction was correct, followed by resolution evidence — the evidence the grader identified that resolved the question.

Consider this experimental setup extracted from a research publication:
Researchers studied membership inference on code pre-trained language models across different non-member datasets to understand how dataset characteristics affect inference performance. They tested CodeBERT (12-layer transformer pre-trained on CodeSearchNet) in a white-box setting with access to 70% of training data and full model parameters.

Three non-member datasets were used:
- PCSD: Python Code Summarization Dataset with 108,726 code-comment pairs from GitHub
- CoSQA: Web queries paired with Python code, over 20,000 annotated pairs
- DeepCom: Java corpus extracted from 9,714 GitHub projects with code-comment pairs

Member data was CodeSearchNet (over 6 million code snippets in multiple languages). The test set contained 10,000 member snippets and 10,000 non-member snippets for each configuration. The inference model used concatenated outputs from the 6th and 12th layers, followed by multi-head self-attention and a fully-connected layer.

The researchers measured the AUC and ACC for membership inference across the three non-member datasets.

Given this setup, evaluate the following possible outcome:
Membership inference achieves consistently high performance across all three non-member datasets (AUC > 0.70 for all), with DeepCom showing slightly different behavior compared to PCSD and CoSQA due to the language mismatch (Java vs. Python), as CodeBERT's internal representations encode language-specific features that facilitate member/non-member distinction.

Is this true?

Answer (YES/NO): NO